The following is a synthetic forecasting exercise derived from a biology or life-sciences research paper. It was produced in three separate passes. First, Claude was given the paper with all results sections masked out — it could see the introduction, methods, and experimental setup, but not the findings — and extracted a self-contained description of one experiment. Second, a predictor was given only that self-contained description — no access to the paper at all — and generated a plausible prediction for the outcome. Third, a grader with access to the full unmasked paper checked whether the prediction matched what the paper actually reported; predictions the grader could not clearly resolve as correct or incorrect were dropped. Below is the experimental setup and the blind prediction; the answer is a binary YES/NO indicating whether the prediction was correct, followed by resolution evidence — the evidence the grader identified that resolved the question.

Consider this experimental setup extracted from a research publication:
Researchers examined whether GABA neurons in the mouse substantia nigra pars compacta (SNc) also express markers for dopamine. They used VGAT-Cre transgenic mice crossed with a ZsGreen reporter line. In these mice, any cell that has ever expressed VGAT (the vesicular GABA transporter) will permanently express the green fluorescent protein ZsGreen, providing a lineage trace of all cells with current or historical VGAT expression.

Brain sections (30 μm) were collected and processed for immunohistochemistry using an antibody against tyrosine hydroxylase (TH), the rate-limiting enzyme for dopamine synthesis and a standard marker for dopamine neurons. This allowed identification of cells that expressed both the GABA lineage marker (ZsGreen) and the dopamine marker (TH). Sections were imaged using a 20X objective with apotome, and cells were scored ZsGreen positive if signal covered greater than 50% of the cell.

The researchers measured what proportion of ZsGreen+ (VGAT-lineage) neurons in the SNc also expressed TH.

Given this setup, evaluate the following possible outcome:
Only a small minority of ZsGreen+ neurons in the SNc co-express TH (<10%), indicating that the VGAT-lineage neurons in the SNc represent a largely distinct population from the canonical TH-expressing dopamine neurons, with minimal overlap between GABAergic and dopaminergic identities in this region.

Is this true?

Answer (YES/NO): NO